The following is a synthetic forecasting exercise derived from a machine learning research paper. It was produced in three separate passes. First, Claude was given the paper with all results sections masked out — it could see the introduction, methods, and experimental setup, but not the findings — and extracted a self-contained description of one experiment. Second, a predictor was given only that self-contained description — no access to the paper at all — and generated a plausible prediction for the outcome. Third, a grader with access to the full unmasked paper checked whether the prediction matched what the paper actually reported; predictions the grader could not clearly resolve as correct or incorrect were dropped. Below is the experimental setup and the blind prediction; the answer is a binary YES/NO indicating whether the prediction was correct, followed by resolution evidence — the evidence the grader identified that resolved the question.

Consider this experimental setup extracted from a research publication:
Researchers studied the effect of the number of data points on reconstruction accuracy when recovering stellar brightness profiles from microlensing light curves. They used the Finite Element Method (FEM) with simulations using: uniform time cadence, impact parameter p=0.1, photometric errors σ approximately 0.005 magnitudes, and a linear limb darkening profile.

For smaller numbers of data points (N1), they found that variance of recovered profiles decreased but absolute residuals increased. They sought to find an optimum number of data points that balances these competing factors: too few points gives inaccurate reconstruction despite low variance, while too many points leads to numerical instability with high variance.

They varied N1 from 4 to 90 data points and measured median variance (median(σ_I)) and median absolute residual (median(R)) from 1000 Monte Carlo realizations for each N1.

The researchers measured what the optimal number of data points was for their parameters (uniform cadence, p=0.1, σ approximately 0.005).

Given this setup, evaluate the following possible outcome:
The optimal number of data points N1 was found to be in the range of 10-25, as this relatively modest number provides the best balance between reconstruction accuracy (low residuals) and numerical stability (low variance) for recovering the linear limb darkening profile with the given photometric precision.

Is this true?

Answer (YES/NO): YES